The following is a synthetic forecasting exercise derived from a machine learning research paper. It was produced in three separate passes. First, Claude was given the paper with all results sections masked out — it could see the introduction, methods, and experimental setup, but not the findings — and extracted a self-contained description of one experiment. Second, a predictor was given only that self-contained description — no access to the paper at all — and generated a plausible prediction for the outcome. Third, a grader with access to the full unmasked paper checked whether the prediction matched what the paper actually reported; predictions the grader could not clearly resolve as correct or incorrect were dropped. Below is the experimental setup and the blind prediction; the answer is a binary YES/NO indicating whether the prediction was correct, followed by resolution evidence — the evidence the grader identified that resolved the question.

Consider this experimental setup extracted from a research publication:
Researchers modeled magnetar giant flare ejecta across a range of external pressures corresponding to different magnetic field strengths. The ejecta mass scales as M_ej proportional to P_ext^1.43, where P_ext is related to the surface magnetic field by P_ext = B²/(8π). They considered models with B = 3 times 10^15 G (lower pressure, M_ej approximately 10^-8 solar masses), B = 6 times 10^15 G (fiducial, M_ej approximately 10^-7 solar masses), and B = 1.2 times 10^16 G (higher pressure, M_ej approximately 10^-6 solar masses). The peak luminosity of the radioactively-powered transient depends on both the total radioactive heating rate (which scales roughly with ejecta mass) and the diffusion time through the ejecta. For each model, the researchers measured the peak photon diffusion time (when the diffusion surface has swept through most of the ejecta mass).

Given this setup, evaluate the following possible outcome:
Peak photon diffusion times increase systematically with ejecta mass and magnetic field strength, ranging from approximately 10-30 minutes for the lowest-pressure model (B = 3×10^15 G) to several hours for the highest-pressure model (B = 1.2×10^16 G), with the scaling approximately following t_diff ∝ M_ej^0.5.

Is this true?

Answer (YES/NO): NO